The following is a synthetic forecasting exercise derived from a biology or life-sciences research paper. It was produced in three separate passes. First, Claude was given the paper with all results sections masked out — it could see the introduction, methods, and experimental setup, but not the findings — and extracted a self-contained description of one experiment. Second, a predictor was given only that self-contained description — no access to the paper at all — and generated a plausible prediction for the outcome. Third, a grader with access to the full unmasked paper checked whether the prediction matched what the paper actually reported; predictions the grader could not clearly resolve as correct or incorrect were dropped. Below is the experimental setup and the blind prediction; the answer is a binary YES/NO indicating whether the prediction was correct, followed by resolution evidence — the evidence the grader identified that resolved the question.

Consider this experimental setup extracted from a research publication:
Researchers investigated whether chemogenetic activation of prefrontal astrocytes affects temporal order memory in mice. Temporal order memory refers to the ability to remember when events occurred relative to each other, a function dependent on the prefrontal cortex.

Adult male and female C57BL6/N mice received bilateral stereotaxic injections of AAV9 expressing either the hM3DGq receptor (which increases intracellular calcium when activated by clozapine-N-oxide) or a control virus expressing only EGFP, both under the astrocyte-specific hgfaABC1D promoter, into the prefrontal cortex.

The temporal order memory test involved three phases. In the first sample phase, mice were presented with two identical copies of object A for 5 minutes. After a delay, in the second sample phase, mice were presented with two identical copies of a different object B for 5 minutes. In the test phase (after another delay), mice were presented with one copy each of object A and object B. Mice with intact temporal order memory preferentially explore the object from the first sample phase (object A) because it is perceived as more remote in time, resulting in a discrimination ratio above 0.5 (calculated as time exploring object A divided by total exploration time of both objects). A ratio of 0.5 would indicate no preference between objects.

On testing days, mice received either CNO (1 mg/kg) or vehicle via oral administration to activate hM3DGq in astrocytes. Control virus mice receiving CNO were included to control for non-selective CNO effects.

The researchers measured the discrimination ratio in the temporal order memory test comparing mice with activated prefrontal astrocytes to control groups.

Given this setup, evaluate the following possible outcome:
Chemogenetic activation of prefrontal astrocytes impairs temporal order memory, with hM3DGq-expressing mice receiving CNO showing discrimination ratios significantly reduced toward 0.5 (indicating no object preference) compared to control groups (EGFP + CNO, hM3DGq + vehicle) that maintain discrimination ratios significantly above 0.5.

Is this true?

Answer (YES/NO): YES